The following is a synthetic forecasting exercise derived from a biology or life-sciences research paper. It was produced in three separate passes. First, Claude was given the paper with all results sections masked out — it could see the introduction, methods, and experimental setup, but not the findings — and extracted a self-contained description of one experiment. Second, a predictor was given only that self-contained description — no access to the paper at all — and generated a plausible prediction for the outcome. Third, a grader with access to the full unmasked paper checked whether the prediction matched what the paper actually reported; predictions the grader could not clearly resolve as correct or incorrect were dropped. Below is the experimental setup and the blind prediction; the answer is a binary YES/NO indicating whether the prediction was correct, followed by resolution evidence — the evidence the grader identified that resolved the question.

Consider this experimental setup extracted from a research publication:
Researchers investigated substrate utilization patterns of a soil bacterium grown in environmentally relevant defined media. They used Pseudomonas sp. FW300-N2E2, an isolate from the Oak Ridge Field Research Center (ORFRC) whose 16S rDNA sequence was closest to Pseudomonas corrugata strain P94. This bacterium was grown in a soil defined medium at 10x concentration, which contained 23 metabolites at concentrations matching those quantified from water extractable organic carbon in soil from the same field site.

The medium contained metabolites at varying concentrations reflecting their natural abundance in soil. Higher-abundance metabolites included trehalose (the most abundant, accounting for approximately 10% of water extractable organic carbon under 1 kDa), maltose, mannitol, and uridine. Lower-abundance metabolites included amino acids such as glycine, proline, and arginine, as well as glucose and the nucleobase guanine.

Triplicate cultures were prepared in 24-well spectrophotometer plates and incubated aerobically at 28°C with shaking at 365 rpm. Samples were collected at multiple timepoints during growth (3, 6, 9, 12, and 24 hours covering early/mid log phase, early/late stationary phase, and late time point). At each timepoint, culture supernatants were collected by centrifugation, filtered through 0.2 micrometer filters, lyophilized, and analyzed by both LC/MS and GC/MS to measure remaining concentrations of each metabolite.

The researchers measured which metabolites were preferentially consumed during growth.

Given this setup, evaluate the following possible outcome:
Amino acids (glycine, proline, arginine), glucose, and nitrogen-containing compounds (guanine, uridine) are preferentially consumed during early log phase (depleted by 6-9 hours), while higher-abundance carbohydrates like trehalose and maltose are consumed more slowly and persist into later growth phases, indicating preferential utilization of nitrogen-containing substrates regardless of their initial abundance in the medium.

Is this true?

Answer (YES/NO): NO